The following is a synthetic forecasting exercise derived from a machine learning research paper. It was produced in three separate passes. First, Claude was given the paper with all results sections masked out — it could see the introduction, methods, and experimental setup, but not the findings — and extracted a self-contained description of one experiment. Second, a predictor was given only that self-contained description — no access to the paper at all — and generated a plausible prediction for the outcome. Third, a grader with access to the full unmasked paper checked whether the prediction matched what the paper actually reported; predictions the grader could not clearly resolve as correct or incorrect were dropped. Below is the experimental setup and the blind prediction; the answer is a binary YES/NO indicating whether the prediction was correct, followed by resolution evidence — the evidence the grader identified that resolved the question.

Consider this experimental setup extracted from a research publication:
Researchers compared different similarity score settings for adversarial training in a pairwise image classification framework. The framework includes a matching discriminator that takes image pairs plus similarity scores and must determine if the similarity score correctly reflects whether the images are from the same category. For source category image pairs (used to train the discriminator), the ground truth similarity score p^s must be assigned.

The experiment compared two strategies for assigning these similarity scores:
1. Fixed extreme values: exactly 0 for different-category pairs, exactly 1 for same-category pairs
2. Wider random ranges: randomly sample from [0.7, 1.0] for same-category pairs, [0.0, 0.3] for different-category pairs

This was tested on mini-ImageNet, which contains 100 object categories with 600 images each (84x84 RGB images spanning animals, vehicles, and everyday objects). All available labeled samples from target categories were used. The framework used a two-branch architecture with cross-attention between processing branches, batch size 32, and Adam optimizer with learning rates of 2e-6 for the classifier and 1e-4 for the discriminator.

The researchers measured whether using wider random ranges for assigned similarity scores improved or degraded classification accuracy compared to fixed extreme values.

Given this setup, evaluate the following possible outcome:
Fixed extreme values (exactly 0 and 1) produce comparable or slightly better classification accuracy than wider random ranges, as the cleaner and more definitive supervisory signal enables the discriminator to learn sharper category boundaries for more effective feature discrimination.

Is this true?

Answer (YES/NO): NO